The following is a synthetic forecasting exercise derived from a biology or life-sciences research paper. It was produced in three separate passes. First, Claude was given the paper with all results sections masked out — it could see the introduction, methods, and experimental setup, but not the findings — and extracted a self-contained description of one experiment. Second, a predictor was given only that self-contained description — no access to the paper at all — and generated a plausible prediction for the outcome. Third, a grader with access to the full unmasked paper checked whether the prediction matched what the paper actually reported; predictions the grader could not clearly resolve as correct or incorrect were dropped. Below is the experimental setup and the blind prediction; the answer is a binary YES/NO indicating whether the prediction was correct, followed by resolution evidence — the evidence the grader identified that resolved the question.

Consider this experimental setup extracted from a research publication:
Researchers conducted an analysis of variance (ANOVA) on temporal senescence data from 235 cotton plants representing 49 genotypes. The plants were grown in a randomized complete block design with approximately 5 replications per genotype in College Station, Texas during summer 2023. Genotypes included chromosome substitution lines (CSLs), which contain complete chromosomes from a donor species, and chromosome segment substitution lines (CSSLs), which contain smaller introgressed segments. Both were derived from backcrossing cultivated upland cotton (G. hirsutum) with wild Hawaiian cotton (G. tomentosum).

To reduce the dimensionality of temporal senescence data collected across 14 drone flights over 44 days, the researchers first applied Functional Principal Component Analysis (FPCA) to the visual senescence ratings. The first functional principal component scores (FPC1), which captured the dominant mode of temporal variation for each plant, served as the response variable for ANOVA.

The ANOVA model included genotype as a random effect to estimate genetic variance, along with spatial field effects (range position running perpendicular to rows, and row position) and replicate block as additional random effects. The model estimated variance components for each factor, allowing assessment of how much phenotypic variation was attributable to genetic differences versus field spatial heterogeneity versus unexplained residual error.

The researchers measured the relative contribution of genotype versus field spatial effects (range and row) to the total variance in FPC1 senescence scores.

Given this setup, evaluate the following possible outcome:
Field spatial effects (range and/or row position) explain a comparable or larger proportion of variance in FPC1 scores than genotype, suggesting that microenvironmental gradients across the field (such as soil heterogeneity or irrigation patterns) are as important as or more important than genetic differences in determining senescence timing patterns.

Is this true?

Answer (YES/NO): NO